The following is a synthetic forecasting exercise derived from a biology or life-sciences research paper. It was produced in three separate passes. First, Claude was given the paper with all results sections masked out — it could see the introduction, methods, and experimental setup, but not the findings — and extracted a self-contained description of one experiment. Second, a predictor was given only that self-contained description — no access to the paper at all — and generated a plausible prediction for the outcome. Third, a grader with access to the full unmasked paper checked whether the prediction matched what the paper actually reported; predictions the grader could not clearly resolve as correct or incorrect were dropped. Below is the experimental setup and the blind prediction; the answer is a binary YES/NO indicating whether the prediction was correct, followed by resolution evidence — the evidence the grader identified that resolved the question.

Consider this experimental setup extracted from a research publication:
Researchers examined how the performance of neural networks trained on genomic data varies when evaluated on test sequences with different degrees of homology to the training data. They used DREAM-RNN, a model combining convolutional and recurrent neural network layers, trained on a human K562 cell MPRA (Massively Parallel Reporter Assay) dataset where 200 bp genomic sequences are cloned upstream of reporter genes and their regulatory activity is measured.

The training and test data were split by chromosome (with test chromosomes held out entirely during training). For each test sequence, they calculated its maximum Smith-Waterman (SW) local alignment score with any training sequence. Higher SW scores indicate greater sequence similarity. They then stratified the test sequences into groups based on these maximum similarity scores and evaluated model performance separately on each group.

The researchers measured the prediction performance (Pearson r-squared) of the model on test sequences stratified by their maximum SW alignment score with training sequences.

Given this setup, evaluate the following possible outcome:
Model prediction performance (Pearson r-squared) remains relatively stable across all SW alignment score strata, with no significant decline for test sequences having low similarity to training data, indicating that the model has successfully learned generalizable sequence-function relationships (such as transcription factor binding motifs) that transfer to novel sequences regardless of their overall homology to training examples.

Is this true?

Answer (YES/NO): NO